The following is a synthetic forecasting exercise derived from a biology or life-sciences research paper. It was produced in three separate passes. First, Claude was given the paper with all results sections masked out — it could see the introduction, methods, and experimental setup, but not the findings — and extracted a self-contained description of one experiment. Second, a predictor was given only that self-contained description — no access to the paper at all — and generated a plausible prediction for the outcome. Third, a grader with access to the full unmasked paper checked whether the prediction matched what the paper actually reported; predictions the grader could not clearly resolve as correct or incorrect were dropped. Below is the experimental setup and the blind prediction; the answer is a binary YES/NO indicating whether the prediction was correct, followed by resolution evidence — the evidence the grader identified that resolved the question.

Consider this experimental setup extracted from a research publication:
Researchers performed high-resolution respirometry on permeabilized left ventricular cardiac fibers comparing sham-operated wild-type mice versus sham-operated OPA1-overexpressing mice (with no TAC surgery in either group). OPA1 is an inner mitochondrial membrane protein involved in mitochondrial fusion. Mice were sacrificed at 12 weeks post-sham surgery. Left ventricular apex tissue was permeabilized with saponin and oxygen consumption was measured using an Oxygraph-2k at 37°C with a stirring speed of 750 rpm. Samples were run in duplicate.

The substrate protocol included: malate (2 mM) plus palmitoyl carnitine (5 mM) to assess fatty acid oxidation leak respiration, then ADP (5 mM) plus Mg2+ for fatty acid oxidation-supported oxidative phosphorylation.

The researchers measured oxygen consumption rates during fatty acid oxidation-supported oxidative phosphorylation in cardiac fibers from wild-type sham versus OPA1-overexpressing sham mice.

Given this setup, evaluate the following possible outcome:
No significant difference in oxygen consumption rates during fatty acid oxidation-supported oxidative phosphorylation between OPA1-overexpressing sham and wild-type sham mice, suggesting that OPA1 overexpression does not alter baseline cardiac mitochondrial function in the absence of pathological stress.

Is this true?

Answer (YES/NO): YES